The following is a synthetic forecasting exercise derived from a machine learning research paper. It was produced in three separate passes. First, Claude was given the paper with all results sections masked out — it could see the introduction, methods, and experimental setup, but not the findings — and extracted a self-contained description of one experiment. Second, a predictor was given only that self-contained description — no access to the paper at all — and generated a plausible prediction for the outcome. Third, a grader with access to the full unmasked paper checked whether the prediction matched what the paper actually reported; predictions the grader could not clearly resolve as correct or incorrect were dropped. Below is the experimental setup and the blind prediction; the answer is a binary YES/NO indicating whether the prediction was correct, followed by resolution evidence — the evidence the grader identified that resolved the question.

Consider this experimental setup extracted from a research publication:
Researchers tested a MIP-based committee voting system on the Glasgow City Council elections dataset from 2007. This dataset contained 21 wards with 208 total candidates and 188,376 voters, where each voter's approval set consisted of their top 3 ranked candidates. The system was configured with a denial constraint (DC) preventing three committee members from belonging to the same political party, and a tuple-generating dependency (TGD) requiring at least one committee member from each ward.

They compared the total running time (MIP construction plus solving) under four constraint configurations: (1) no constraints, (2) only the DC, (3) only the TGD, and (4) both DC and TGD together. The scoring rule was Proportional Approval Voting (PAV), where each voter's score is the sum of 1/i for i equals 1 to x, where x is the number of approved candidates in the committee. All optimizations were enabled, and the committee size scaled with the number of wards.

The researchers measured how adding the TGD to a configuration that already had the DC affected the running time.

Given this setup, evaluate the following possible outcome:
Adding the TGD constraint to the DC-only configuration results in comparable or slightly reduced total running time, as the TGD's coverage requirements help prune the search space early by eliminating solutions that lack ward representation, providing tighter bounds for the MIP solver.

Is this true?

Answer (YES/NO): YES